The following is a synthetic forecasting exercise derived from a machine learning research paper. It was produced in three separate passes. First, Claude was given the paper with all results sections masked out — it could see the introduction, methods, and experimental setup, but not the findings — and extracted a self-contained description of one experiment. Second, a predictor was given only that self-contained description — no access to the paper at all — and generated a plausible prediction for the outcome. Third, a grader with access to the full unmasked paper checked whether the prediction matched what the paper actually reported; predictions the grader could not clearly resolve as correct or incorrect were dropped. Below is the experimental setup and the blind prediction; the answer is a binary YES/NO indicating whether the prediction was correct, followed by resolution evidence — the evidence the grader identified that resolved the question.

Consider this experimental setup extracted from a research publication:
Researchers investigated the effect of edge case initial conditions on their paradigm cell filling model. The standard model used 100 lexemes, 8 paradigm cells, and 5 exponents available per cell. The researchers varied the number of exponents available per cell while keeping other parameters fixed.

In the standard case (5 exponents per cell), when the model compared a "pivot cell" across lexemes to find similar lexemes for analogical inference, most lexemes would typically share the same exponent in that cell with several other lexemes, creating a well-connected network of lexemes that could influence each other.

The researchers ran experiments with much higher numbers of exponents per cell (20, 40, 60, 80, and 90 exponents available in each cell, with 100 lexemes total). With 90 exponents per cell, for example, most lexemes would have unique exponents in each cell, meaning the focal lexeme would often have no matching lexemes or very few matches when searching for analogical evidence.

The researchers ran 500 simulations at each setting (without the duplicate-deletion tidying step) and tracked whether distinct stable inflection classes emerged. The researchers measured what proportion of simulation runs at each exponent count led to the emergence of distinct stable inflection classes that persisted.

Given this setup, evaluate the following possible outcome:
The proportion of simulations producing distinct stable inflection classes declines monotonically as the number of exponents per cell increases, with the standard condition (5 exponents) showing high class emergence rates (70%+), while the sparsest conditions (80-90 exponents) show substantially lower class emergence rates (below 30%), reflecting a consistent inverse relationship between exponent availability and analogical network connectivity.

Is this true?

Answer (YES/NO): NO